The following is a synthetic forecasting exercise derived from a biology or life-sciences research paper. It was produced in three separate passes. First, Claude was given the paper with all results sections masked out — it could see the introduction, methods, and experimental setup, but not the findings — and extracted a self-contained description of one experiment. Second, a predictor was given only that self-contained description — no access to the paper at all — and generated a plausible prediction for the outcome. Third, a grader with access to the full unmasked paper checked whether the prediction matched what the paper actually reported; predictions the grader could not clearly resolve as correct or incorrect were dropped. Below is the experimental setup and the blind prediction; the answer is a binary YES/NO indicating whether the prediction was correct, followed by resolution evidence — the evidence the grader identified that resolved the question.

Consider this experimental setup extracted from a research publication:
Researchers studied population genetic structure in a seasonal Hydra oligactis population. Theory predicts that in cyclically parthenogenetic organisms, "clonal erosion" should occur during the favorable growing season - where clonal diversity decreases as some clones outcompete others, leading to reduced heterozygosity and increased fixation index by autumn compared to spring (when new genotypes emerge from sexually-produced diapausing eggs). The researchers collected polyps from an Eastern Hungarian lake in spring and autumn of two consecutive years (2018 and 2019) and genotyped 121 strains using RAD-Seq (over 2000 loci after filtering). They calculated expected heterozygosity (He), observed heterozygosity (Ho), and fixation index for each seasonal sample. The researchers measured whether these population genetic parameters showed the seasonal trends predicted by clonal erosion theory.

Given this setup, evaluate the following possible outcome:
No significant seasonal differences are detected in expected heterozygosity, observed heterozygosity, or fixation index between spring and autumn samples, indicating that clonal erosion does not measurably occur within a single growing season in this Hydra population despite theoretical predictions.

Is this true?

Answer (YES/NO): YES